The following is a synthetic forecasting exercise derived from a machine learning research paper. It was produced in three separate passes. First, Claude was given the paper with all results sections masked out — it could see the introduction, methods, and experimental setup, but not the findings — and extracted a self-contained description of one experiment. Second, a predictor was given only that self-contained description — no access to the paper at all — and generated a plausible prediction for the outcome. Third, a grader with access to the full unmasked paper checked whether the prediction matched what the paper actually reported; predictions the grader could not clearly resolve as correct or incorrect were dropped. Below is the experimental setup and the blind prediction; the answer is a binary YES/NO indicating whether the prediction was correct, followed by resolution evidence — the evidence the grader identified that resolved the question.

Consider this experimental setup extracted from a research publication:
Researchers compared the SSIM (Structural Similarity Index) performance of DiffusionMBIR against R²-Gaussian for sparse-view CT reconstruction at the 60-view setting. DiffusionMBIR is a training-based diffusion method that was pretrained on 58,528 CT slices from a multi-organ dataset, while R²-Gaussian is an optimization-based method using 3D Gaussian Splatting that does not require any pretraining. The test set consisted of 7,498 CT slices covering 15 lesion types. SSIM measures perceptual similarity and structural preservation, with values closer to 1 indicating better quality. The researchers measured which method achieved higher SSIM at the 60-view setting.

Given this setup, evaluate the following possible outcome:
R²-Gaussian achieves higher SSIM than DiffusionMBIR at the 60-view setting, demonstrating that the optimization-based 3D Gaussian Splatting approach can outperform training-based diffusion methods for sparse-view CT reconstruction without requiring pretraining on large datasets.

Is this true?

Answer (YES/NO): NO